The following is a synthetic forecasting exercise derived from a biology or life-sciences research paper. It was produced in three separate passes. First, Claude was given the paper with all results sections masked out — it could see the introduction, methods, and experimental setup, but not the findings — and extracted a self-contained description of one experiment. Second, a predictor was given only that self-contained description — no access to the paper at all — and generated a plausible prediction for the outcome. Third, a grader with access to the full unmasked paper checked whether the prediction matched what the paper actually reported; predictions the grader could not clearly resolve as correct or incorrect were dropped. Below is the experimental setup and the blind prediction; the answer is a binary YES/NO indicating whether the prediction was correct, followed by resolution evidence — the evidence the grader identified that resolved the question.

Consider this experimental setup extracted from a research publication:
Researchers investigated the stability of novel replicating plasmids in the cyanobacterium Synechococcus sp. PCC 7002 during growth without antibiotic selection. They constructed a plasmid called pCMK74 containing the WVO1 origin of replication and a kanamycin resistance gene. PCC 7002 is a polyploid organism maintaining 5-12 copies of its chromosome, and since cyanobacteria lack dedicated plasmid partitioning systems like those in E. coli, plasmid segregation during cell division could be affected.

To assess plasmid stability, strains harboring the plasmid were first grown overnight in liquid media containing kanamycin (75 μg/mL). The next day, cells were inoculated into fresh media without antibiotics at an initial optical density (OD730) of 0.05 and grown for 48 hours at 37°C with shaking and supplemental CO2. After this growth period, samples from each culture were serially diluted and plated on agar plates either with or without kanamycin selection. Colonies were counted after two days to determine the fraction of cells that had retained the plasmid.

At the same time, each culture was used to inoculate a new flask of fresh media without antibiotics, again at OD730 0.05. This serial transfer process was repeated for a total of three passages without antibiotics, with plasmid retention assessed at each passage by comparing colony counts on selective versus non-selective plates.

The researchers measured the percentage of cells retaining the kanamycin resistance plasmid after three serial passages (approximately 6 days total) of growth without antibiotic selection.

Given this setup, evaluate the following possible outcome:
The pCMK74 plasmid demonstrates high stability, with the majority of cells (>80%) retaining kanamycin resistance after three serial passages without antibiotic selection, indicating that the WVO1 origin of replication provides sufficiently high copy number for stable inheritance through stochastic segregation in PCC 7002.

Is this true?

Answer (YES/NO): NO